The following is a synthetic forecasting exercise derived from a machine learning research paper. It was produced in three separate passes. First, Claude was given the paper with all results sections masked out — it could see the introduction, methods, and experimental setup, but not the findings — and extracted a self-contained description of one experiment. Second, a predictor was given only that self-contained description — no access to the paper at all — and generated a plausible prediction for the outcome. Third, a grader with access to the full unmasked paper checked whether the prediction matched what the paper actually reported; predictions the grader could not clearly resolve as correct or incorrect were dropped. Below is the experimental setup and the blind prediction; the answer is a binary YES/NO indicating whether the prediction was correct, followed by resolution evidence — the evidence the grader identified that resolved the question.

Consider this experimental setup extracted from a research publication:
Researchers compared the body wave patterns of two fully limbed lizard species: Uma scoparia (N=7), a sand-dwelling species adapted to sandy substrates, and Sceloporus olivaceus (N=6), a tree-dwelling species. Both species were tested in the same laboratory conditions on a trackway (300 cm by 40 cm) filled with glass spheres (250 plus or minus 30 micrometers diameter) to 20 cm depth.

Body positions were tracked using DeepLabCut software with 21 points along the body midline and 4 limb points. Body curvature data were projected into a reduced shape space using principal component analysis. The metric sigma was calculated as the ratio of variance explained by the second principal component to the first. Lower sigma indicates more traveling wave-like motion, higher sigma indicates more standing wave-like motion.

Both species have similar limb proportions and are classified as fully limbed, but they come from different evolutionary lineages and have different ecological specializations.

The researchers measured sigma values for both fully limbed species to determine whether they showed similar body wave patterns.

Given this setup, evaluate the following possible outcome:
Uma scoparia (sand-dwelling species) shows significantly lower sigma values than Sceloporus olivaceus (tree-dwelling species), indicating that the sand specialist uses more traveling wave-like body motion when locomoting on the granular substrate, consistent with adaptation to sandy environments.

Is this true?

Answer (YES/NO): NO